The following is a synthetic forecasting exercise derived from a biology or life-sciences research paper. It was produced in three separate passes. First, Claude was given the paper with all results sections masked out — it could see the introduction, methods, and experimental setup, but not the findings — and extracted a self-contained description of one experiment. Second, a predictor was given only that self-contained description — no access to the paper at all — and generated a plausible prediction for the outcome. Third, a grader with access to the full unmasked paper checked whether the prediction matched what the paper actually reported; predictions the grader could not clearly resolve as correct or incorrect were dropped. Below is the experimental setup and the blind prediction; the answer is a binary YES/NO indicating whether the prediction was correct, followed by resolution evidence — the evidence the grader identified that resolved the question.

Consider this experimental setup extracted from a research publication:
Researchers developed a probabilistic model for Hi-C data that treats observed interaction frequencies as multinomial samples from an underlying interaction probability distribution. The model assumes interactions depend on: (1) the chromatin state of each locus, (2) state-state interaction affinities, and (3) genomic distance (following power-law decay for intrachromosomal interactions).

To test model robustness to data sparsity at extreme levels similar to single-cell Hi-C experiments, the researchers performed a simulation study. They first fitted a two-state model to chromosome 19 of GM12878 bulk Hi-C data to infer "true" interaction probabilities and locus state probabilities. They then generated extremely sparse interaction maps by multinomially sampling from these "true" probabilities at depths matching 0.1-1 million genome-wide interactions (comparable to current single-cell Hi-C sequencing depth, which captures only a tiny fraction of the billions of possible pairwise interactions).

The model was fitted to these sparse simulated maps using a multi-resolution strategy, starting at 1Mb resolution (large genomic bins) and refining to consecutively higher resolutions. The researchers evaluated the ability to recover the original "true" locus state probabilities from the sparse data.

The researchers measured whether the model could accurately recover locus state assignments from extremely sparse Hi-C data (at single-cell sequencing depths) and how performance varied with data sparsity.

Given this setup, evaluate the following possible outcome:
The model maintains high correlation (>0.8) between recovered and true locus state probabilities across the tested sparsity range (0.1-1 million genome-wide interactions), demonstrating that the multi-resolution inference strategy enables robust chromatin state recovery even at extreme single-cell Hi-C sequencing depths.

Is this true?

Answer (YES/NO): NO